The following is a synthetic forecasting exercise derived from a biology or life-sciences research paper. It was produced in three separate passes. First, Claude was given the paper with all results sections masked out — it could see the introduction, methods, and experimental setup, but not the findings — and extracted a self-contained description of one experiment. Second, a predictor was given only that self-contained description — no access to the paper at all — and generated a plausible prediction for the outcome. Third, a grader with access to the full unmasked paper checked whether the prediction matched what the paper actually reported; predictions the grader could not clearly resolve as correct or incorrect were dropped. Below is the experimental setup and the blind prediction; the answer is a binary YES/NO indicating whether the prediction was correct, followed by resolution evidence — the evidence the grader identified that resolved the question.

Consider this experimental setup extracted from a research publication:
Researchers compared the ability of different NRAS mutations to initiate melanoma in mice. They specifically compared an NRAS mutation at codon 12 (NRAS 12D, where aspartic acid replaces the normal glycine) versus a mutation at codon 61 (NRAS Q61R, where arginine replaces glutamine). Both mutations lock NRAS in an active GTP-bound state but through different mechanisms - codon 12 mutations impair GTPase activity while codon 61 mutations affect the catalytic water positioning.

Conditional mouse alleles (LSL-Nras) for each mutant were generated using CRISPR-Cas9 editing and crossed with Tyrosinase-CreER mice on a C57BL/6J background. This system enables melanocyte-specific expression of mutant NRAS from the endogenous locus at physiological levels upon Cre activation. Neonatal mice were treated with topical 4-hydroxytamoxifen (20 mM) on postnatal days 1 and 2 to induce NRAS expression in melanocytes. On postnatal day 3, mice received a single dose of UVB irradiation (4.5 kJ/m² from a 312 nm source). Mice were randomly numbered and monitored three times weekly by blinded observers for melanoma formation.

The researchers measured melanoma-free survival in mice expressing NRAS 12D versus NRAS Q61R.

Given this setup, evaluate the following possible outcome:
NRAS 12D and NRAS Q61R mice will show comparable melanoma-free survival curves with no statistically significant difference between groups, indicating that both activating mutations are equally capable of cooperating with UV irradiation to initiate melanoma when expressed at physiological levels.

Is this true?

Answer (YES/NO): NO